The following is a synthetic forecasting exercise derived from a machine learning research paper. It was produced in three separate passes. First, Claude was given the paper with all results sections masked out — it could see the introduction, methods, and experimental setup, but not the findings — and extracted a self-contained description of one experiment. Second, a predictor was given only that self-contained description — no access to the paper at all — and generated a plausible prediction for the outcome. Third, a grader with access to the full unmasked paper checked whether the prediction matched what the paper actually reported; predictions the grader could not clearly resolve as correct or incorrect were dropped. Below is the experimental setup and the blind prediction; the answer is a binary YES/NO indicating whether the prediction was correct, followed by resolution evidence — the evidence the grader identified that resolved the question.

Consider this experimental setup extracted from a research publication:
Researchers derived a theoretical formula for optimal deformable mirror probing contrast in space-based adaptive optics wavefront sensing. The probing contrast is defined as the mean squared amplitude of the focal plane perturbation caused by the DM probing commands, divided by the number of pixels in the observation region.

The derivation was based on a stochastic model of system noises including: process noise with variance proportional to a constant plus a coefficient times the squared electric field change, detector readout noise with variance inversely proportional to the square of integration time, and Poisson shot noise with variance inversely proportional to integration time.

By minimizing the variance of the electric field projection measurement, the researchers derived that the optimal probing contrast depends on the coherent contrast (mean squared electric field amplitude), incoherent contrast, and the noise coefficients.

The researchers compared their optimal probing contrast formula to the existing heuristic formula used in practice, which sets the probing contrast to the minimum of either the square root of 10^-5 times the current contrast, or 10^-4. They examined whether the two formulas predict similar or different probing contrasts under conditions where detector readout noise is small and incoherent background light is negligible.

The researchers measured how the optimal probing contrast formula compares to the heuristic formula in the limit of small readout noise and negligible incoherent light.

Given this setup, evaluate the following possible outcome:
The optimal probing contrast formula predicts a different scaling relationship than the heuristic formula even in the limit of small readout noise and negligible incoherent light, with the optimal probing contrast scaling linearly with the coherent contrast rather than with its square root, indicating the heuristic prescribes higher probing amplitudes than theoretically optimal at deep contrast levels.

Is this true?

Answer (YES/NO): NO